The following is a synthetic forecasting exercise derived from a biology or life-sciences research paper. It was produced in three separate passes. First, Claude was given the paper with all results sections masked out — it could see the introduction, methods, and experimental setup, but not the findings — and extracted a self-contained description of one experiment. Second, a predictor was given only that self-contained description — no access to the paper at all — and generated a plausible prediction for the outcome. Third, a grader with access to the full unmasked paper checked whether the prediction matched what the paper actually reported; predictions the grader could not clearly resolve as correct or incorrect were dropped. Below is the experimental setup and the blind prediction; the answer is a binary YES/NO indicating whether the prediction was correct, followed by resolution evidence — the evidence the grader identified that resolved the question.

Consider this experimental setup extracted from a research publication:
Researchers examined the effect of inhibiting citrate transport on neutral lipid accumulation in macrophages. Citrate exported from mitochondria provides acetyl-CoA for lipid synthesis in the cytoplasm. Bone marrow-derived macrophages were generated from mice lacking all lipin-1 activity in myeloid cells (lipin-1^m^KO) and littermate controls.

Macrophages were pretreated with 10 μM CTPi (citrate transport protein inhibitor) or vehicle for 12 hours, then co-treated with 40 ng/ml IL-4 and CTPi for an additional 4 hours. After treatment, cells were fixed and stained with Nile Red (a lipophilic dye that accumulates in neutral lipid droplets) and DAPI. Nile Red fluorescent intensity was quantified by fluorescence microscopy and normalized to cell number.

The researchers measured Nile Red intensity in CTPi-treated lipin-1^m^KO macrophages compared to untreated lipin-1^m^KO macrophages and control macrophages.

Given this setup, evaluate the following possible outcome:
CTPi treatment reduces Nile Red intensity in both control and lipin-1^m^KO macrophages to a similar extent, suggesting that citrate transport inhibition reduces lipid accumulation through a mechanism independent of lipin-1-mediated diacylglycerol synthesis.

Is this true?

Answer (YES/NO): YES